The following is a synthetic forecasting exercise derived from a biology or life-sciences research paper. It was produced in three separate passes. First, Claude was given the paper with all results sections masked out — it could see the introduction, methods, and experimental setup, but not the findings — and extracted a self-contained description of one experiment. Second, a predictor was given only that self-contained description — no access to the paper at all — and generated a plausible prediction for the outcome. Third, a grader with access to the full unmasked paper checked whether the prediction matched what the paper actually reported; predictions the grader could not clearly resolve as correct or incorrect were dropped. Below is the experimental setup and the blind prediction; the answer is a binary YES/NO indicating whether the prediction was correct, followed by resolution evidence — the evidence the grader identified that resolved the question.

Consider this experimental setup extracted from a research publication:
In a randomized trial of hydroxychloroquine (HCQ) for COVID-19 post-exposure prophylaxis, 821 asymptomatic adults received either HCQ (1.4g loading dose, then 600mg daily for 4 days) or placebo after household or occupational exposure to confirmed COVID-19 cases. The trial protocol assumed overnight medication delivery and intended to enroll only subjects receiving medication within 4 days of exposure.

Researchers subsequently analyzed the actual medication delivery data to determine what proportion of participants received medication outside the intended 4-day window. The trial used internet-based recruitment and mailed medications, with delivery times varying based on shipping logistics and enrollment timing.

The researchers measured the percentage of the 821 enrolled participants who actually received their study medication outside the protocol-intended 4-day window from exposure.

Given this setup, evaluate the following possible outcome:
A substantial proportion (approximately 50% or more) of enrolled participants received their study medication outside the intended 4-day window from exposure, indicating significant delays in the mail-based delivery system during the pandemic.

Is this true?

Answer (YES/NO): NO